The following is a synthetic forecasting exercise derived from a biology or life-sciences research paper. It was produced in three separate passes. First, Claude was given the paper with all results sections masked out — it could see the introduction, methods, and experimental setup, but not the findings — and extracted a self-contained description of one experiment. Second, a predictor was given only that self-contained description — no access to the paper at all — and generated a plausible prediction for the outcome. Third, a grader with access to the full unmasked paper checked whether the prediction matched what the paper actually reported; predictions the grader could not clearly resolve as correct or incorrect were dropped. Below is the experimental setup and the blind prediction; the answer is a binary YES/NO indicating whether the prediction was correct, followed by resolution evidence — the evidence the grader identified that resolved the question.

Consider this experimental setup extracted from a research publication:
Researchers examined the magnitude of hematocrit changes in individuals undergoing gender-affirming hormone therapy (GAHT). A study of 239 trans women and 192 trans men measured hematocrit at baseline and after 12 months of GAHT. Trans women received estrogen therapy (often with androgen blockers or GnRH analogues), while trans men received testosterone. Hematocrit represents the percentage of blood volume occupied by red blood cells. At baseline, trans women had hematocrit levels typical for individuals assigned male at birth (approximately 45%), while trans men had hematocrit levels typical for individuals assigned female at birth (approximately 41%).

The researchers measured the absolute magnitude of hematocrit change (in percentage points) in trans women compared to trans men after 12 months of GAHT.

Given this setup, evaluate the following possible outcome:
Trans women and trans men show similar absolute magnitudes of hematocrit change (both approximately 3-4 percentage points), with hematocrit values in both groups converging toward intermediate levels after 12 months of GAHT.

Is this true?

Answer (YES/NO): NO